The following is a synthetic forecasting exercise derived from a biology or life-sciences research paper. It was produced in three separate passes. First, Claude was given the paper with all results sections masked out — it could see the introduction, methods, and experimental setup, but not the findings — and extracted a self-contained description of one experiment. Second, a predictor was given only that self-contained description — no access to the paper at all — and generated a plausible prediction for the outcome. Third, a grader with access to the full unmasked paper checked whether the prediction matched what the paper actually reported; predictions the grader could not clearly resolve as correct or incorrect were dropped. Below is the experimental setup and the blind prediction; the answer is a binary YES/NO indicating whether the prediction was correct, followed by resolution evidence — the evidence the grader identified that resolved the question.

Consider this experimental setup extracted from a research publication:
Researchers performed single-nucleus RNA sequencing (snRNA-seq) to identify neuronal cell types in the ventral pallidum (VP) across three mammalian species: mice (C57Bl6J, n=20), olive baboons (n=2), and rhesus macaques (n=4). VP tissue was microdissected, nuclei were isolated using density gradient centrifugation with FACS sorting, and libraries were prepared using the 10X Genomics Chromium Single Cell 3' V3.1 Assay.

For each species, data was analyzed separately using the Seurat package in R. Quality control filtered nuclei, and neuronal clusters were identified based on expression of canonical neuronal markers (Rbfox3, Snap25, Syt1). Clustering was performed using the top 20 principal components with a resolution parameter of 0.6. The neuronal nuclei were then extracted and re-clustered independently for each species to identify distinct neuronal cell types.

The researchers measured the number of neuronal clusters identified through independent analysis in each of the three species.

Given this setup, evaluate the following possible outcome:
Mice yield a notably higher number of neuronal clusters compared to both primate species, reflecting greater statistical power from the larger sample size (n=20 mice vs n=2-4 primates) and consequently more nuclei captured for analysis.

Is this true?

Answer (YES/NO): NO